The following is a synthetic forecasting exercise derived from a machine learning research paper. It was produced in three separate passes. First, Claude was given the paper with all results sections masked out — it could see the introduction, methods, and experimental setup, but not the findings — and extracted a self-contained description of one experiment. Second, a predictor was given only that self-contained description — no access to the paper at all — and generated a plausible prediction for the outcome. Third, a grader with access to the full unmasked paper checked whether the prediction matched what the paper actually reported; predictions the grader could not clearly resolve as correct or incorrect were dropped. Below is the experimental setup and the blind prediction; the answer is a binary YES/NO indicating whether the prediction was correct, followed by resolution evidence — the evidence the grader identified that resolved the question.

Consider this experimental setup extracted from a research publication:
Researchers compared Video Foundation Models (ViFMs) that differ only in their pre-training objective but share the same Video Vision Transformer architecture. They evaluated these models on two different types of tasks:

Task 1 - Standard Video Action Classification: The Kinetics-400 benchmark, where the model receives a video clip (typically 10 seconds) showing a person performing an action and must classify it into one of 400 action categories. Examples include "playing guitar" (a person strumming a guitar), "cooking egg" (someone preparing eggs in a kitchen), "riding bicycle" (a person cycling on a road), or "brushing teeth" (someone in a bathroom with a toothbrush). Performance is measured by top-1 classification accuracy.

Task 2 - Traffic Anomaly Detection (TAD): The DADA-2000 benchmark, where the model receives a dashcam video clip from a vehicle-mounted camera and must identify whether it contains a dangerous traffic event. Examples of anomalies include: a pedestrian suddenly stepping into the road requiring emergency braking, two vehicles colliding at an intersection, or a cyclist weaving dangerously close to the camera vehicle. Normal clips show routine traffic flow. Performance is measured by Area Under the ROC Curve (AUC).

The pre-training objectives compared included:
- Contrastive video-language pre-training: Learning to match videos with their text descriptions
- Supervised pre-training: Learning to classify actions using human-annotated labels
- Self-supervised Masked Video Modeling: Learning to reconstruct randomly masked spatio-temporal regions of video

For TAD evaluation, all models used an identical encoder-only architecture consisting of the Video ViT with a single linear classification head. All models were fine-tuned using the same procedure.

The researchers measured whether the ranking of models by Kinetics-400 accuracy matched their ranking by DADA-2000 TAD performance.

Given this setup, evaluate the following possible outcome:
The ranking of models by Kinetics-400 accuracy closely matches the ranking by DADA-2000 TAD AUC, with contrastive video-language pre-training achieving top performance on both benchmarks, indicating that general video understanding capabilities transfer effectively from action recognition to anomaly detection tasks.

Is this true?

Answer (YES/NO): NO